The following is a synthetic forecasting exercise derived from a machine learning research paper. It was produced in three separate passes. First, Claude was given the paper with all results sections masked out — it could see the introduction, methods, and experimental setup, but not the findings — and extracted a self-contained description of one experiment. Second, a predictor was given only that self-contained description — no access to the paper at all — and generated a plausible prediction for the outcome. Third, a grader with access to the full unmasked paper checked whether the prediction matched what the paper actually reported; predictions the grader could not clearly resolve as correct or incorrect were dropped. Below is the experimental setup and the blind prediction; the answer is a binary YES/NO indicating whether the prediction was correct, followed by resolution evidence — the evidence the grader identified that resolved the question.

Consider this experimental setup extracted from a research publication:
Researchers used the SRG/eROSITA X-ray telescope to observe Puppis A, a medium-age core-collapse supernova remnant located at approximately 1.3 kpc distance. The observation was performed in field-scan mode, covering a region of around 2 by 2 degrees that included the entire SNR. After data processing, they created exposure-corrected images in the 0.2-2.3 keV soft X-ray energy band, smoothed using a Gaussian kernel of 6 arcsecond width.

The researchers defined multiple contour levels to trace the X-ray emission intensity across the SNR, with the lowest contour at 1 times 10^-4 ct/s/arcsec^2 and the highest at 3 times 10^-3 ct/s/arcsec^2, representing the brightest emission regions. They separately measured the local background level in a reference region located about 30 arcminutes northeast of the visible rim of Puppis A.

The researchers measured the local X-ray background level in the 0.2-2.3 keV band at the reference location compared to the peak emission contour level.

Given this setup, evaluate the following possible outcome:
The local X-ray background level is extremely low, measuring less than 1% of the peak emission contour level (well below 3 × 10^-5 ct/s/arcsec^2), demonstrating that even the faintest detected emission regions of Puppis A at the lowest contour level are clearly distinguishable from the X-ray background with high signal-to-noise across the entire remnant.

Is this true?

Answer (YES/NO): NO